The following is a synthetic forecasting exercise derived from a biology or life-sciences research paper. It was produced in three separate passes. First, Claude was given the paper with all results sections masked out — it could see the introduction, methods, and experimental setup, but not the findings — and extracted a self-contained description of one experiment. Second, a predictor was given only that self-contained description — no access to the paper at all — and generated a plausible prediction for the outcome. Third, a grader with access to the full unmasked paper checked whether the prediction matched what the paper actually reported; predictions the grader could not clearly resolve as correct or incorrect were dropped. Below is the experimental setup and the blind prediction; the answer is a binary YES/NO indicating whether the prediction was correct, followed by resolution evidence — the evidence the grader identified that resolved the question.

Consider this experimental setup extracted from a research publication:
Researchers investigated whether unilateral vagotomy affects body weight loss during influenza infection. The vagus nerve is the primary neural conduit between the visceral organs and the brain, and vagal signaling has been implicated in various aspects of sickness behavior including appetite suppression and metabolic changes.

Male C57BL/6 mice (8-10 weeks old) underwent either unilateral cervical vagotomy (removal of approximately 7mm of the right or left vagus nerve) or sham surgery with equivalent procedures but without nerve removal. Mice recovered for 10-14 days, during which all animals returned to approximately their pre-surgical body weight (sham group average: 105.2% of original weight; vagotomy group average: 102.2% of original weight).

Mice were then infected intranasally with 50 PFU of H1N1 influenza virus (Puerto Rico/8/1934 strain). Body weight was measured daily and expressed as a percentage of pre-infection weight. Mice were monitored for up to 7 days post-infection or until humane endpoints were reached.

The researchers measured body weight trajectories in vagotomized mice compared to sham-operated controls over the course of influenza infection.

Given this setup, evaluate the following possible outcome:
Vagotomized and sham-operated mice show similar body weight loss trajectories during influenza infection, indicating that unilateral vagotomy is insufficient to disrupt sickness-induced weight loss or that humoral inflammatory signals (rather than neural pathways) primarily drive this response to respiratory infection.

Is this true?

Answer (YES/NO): NO